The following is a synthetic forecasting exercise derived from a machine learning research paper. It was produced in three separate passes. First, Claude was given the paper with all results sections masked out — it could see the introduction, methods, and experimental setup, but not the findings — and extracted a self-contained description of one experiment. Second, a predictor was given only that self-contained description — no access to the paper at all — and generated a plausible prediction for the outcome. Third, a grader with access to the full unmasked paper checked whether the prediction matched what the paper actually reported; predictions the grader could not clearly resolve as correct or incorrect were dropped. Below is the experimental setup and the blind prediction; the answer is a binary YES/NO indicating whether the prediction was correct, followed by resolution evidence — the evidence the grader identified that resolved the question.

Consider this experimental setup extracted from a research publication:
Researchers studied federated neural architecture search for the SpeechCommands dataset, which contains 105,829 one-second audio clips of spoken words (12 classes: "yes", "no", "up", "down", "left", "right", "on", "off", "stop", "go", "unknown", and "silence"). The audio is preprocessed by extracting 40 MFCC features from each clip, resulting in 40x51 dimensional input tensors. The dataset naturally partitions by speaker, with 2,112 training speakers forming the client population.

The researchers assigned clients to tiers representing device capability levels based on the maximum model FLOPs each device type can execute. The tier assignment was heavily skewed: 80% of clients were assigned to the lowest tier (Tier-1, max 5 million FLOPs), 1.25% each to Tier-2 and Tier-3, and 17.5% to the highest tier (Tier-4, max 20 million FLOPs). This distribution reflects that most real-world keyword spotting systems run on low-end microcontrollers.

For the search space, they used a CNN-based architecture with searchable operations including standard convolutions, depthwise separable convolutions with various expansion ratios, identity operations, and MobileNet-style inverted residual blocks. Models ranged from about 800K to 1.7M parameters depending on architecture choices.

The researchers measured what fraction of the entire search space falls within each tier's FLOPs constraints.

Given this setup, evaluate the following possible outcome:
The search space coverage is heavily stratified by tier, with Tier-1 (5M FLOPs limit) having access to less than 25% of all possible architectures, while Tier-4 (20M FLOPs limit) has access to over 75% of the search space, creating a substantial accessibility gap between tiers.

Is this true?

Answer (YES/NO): NO